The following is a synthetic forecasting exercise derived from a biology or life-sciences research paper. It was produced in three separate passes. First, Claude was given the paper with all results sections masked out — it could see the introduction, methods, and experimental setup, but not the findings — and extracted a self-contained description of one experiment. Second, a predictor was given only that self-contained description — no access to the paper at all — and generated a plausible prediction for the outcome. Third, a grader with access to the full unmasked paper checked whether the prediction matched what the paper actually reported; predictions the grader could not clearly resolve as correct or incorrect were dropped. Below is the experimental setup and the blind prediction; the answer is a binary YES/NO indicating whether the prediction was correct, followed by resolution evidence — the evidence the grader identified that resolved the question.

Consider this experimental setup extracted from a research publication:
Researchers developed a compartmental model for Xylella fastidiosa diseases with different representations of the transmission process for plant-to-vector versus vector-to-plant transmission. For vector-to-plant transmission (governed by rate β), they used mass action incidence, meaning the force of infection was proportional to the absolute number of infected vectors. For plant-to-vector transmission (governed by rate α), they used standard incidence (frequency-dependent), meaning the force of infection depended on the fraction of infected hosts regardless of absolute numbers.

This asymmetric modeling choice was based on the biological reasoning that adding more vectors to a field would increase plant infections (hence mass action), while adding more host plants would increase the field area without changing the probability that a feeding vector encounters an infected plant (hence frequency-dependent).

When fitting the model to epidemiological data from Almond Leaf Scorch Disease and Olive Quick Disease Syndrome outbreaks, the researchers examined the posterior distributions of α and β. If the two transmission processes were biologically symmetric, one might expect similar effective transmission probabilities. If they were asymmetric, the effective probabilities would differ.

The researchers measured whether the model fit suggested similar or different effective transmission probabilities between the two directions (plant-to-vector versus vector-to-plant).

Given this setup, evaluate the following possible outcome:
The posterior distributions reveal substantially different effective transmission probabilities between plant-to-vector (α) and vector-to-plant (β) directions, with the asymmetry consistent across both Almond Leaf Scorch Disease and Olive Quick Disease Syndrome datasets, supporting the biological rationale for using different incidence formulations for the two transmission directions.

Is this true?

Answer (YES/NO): NO